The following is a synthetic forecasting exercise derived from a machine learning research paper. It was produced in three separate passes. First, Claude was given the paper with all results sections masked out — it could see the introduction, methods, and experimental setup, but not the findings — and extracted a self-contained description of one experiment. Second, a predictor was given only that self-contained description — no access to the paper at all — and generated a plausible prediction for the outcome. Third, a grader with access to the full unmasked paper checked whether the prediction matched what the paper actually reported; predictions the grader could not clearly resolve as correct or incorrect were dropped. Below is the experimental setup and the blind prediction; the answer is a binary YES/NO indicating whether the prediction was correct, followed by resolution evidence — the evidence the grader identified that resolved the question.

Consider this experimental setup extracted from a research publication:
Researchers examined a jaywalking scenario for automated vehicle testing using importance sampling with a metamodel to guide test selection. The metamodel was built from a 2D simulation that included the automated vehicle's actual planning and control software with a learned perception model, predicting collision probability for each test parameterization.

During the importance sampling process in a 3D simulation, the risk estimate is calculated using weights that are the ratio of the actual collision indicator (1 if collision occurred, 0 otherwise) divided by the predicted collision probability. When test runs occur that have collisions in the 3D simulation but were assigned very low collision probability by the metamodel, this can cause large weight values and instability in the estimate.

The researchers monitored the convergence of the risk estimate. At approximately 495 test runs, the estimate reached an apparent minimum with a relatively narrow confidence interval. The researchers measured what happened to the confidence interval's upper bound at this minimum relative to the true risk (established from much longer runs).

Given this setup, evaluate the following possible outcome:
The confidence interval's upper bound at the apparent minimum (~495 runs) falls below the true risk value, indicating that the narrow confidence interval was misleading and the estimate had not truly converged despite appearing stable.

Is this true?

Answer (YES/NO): YES